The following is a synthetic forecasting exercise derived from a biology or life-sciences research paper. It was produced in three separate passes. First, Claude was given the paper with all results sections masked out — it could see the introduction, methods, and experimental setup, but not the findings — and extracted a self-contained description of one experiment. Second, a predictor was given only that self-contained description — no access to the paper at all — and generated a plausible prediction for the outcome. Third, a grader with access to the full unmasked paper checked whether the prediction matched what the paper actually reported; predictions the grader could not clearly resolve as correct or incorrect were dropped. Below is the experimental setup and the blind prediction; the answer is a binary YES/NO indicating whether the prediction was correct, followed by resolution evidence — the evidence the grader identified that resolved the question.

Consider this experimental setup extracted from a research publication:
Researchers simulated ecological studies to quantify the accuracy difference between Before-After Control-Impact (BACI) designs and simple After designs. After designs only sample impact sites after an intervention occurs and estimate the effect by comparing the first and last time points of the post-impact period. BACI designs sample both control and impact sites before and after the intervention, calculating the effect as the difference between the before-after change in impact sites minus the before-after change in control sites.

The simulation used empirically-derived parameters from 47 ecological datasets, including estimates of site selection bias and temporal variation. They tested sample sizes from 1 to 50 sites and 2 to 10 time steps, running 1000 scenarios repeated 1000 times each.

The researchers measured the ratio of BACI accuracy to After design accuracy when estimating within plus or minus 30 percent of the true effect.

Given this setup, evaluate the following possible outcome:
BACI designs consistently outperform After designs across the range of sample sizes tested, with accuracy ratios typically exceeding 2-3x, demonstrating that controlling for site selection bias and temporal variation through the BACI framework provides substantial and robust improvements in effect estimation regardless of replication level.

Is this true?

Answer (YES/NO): NO